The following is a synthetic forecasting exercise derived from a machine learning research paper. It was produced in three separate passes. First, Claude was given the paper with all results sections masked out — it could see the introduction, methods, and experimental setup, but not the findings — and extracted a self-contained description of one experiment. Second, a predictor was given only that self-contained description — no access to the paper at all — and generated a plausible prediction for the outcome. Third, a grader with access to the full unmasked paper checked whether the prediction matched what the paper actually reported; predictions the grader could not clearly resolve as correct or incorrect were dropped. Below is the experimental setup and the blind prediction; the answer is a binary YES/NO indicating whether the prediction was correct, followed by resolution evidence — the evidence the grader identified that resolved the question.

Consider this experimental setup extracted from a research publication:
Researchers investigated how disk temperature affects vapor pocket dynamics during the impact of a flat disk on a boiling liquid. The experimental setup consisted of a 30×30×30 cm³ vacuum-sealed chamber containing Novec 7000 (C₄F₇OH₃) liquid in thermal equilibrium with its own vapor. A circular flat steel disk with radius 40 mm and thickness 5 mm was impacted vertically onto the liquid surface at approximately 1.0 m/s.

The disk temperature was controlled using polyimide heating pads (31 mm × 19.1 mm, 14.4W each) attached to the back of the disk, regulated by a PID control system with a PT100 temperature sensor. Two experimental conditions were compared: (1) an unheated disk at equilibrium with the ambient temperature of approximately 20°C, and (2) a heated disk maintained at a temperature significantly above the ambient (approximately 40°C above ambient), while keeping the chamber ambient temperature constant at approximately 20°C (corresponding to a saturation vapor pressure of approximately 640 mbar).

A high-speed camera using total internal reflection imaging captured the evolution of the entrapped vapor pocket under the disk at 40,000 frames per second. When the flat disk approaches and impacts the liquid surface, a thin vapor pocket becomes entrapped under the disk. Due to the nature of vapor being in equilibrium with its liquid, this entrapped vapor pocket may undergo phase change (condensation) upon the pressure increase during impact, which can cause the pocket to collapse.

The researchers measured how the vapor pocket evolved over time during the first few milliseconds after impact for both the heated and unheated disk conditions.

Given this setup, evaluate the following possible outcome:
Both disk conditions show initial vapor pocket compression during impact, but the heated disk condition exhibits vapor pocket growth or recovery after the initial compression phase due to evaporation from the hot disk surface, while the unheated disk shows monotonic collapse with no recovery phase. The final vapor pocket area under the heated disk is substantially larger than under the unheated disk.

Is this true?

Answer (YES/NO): NO